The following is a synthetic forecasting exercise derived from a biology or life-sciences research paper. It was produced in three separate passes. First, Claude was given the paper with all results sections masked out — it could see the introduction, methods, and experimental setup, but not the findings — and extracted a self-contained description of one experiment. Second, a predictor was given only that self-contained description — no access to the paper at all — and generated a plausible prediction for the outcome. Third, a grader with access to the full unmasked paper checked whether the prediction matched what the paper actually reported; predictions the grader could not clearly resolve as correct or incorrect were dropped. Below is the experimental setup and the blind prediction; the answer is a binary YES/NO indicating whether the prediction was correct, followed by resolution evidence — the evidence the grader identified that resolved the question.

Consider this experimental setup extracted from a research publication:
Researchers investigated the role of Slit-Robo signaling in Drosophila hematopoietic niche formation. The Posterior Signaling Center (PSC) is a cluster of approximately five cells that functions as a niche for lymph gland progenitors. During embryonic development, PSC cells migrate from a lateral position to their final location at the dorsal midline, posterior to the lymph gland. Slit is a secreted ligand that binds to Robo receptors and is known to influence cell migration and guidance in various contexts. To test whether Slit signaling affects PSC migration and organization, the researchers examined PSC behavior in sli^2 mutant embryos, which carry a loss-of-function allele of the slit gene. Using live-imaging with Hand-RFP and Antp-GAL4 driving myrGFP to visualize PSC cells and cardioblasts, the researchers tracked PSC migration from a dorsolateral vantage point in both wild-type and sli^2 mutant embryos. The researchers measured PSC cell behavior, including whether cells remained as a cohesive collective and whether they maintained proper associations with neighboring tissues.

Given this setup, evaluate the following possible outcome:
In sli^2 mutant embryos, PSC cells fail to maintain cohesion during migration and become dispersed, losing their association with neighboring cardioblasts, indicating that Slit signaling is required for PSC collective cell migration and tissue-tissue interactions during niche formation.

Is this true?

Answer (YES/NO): NO